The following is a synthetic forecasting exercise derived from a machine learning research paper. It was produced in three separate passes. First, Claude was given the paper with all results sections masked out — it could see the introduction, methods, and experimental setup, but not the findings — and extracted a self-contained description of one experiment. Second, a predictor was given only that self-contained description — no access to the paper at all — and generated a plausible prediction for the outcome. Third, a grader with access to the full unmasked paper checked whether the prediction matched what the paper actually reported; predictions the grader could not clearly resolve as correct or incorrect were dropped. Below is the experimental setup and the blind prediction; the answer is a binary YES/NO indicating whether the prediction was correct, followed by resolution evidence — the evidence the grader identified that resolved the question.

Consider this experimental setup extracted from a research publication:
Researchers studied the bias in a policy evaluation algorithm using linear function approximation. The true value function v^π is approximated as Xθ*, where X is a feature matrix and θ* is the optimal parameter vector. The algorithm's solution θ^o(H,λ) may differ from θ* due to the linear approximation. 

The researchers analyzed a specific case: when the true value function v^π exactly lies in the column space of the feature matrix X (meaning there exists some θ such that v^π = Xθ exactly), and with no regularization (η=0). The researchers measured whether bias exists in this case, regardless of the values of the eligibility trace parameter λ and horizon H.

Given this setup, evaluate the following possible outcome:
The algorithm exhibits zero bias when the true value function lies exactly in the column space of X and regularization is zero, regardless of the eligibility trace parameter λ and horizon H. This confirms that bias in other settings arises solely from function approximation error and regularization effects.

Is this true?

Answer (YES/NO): YES